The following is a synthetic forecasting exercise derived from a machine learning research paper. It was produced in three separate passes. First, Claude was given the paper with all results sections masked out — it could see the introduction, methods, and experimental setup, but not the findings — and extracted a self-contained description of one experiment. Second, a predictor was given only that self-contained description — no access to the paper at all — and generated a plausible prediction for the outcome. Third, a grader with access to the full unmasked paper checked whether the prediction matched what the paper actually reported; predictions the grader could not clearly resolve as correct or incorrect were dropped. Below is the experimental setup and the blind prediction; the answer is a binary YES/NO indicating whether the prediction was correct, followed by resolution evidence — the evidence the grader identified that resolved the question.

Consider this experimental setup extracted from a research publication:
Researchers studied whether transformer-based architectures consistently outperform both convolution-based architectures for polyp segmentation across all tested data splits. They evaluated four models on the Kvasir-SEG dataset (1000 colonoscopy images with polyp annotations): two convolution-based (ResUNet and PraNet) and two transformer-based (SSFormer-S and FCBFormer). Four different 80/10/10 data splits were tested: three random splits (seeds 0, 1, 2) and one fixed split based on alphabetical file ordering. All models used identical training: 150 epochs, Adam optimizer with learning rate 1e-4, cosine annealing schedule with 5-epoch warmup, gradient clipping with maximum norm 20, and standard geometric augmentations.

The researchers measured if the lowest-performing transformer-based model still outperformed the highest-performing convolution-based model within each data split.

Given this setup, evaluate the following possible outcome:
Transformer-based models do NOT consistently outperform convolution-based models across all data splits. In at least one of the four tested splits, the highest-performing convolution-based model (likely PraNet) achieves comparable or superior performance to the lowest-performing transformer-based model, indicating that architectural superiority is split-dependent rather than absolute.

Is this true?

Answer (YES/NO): NO